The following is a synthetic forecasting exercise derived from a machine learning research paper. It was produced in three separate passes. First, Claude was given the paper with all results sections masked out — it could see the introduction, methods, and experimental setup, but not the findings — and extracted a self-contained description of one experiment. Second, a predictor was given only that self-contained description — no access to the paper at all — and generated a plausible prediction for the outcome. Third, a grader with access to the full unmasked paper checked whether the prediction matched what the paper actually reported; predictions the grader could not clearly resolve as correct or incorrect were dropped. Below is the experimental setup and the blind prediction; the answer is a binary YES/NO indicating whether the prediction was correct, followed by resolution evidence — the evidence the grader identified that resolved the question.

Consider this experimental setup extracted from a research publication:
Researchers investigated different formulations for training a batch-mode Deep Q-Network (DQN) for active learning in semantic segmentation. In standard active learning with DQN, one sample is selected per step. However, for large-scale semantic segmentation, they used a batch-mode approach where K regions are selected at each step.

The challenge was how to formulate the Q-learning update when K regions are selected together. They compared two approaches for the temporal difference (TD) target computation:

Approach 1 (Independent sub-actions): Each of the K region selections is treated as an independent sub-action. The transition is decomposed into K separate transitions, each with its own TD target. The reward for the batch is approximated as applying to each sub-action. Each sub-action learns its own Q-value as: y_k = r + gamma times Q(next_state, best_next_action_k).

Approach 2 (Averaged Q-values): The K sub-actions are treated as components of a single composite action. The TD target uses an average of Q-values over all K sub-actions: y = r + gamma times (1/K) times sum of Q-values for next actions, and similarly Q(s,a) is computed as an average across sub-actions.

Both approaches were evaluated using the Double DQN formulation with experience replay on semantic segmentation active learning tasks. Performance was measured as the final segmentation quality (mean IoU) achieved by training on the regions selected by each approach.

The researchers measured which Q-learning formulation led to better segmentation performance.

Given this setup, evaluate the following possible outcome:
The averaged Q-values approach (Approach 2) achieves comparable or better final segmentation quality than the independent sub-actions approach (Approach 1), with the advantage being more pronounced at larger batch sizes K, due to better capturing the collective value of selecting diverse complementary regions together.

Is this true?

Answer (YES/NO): NO